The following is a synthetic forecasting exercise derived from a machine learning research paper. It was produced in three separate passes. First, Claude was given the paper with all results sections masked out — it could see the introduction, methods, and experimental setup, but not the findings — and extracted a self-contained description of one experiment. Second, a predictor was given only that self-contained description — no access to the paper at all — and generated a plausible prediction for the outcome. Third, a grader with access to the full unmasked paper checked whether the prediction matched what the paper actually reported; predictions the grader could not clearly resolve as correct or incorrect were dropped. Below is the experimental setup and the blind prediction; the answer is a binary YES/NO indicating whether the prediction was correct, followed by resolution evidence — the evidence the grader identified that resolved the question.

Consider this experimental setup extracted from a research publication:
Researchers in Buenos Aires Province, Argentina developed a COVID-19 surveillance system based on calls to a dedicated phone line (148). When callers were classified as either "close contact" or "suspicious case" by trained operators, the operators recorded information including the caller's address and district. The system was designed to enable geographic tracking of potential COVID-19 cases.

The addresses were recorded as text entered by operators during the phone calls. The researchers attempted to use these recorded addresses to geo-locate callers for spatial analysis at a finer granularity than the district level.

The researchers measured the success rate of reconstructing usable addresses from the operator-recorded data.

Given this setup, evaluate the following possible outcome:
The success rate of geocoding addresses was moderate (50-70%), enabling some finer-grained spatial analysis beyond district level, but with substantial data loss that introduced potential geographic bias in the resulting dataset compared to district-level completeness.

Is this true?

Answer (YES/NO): NO